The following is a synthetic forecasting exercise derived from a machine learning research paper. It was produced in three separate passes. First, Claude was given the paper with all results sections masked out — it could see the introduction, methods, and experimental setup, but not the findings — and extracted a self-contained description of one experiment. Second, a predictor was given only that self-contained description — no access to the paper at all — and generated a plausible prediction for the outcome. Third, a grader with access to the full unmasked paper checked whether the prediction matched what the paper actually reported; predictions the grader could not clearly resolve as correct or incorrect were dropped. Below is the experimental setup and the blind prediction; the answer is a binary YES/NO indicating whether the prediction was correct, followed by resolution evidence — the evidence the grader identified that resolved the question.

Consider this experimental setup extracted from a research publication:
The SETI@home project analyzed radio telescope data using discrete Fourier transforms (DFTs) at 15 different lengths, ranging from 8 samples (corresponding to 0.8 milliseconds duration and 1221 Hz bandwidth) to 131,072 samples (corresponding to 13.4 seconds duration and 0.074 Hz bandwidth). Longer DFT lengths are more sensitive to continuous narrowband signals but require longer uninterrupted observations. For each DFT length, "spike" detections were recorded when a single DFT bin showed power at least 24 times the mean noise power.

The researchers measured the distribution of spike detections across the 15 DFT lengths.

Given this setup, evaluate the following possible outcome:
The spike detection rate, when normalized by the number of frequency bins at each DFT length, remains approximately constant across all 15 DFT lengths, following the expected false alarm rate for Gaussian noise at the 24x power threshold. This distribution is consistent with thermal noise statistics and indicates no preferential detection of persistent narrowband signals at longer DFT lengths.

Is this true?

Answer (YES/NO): NO